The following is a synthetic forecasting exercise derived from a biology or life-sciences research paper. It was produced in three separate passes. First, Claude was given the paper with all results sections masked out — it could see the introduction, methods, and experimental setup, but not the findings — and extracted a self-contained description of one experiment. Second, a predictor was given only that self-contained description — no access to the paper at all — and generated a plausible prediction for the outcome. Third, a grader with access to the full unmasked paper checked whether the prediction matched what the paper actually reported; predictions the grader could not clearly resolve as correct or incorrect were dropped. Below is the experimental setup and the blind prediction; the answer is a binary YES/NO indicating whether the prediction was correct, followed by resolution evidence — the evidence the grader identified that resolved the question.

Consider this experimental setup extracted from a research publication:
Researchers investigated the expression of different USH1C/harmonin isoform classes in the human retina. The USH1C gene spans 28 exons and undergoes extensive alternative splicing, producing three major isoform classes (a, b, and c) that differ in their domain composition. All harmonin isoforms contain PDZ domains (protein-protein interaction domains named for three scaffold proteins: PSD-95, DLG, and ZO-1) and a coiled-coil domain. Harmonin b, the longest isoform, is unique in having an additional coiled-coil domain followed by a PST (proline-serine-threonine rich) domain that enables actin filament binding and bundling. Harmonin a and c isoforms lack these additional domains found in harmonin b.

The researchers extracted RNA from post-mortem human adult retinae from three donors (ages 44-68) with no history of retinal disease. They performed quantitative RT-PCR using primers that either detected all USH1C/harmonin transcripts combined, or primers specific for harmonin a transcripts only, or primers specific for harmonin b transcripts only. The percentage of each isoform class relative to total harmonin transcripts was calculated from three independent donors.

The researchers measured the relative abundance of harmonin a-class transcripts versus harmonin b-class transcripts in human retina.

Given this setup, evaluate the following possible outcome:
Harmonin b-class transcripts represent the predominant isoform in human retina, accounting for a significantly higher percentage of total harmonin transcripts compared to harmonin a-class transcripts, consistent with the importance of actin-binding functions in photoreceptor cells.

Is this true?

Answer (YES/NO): NO